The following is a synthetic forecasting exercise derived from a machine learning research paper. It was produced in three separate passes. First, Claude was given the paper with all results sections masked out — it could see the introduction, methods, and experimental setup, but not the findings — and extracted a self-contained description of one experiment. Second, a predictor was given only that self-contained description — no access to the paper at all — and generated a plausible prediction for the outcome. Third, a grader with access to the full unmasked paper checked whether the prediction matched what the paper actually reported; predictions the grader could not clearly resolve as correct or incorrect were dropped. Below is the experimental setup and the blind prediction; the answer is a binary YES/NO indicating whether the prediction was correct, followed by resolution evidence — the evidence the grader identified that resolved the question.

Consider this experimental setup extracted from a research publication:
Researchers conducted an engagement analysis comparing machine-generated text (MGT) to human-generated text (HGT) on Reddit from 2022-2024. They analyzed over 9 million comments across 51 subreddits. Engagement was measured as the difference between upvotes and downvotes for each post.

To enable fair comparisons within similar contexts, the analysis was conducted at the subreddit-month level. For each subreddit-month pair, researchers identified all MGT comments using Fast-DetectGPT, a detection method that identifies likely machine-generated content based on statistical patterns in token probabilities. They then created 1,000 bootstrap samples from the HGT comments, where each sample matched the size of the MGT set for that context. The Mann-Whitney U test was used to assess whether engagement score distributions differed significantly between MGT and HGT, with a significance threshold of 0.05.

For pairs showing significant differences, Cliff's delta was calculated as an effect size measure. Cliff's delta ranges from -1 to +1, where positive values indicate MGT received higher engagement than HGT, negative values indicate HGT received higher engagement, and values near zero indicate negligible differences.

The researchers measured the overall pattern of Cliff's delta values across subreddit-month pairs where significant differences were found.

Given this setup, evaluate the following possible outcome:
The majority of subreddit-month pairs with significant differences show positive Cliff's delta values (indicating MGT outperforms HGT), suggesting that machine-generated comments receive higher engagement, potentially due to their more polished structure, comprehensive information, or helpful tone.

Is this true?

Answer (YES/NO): YES